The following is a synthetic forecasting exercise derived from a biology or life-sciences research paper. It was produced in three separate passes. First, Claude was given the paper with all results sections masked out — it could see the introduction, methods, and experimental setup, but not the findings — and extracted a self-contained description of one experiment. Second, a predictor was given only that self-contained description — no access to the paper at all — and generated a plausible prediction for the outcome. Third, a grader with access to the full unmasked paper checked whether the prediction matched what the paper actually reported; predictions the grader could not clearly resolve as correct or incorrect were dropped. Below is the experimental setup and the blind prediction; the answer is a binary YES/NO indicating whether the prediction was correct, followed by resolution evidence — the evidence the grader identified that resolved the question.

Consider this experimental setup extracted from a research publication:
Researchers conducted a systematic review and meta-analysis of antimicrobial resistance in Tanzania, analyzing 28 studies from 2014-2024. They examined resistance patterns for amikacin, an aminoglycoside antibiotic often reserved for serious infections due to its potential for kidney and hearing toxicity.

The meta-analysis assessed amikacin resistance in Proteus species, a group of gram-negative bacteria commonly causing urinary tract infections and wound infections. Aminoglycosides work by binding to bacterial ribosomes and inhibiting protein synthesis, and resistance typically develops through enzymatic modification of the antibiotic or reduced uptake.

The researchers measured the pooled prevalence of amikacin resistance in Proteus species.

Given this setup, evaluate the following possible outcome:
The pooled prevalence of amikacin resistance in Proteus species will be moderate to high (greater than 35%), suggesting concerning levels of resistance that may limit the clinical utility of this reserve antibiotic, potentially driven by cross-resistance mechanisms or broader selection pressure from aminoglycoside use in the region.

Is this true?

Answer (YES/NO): YES